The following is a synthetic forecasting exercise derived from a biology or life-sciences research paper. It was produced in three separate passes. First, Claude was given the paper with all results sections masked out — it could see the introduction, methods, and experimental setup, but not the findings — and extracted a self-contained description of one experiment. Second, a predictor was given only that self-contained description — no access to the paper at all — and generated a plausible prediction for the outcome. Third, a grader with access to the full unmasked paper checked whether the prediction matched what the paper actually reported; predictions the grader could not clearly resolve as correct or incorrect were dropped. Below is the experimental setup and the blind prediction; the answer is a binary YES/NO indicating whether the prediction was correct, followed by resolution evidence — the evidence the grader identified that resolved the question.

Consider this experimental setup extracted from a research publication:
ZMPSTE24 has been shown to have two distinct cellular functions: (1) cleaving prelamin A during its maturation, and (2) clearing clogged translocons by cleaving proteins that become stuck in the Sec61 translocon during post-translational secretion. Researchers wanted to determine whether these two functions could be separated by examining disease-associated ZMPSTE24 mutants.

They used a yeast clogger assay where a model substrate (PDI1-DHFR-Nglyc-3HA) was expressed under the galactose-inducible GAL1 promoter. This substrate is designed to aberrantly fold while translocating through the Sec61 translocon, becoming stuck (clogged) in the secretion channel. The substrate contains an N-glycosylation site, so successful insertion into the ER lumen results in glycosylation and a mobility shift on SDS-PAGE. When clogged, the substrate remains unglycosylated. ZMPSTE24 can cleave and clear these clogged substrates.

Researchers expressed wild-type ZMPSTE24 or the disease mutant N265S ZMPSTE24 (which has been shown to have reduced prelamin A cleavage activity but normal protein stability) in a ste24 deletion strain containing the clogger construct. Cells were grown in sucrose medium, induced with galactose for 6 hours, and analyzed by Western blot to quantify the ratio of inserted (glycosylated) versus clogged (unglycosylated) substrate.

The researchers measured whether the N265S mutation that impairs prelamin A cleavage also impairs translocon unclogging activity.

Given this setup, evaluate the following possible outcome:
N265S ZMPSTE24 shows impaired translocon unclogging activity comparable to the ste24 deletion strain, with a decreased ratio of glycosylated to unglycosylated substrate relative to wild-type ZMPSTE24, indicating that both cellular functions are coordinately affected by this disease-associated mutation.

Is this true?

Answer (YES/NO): NO